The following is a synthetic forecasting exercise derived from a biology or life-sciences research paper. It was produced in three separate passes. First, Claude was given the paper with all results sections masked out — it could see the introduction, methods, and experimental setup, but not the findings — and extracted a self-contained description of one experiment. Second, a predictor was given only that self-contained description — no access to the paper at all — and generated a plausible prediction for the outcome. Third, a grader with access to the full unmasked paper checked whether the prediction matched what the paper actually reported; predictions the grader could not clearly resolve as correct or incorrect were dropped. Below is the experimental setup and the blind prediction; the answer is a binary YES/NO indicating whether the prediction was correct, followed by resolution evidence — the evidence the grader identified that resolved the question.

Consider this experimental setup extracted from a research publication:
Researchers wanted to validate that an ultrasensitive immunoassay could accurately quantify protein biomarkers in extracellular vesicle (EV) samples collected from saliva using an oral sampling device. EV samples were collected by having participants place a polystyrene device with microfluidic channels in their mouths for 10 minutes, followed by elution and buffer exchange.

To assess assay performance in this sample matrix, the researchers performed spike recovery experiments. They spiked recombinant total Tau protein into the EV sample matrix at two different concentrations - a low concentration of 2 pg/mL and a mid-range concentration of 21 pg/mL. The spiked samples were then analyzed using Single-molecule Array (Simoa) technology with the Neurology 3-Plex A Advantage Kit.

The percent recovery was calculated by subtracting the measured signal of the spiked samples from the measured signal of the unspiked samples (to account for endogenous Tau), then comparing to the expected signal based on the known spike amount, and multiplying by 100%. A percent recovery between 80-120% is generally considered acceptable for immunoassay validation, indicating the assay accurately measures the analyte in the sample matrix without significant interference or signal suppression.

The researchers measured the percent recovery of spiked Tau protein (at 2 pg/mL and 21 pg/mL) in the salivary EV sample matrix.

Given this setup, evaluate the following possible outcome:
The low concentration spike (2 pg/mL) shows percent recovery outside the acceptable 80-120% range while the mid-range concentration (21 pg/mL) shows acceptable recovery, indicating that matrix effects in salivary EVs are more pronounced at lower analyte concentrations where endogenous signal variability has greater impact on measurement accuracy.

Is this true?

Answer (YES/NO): NO